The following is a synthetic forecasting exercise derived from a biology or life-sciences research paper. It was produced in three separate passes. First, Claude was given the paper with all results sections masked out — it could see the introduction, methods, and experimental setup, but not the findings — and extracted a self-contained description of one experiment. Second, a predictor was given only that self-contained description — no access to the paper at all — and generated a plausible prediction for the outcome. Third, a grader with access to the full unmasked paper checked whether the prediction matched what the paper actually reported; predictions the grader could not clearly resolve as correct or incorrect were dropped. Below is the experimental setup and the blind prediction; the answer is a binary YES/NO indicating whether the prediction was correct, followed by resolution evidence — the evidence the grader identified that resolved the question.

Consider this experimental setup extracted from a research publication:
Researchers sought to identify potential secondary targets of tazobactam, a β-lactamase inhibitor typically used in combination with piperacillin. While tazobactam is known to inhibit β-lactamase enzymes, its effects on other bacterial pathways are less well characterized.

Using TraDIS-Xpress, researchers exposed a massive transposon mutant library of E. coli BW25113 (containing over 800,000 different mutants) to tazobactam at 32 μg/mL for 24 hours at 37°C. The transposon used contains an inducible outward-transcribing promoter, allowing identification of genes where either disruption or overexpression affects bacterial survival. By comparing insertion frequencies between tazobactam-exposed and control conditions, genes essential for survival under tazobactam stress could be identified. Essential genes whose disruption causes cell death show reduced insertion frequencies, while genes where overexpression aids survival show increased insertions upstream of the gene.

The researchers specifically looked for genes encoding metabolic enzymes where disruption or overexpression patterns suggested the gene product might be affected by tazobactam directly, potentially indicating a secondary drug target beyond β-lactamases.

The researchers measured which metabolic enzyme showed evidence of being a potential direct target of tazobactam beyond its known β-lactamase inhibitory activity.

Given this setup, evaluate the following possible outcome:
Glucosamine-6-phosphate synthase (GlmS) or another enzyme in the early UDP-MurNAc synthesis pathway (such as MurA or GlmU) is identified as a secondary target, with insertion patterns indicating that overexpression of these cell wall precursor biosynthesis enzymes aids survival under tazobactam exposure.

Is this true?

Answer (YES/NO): NO